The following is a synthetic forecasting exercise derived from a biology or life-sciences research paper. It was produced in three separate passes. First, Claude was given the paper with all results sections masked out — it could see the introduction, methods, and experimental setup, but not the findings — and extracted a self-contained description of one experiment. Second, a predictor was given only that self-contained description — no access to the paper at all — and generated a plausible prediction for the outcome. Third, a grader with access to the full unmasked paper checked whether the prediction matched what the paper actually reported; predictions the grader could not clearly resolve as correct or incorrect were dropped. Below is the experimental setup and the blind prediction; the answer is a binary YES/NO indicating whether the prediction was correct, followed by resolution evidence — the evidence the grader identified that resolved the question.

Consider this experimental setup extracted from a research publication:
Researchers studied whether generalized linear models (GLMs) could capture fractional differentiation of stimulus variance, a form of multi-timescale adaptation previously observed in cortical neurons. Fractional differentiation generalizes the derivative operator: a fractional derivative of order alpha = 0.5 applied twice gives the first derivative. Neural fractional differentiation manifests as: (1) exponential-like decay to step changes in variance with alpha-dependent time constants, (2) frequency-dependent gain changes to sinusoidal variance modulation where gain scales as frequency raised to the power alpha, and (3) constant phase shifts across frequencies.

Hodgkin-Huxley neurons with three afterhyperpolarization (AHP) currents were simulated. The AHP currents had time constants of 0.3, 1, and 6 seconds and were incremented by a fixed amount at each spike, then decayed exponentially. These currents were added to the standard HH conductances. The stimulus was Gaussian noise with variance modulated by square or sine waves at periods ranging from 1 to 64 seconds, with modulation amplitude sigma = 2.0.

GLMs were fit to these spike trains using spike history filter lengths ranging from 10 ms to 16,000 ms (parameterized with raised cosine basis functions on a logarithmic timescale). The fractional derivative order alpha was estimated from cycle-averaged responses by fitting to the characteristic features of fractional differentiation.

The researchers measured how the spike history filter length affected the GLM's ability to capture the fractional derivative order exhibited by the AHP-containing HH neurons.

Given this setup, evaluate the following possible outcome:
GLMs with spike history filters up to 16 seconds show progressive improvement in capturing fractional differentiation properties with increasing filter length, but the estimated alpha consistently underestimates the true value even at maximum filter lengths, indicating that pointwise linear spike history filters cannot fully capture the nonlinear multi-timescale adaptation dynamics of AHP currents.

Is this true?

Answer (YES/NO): NO